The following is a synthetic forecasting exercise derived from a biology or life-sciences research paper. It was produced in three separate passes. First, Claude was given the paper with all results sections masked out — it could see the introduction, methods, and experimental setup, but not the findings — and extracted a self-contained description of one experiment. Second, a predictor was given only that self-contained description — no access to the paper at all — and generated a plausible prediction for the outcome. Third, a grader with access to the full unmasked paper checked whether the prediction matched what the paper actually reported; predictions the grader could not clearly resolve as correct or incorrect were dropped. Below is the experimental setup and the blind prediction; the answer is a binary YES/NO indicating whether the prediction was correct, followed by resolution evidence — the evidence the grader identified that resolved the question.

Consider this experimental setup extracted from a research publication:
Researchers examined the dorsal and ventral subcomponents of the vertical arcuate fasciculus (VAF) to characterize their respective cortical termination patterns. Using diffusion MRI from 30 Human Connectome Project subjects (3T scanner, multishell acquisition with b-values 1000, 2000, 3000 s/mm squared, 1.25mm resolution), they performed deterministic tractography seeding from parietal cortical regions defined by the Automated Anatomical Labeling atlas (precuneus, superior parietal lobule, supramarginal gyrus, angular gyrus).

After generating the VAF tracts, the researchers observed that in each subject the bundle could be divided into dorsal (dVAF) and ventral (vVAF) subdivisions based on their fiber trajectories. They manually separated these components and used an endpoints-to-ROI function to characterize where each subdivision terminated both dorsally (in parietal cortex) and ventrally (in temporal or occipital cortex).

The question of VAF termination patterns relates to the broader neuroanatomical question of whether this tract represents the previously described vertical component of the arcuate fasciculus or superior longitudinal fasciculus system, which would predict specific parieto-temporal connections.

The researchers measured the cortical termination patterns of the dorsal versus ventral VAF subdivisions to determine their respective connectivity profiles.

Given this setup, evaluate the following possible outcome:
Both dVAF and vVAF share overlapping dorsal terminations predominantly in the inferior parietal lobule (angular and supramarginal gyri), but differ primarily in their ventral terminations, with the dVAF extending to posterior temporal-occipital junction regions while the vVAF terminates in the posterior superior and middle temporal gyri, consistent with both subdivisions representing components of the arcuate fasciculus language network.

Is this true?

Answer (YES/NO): NO